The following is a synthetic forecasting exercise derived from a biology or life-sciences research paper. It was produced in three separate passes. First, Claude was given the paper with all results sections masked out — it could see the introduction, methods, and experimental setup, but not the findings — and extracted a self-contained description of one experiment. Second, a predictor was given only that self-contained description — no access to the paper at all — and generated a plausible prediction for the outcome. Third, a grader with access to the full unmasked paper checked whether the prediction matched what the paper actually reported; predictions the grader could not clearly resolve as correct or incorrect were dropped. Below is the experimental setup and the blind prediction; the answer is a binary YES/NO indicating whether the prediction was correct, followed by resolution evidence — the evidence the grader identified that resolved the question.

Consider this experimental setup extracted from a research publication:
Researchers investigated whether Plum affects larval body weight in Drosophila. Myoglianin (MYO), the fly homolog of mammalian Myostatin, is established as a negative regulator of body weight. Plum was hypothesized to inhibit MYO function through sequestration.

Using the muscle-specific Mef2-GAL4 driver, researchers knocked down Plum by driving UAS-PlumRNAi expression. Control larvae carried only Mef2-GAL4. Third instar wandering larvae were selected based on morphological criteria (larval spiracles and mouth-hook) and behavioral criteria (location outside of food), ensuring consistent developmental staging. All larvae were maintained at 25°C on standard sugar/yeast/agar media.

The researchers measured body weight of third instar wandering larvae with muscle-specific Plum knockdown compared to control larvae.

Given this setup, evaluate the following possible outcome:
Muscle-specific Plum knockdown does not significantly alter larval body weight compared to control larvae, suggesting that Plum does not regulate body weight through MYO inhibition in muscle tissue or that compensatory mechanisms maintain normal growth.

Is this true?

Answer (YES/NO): NO